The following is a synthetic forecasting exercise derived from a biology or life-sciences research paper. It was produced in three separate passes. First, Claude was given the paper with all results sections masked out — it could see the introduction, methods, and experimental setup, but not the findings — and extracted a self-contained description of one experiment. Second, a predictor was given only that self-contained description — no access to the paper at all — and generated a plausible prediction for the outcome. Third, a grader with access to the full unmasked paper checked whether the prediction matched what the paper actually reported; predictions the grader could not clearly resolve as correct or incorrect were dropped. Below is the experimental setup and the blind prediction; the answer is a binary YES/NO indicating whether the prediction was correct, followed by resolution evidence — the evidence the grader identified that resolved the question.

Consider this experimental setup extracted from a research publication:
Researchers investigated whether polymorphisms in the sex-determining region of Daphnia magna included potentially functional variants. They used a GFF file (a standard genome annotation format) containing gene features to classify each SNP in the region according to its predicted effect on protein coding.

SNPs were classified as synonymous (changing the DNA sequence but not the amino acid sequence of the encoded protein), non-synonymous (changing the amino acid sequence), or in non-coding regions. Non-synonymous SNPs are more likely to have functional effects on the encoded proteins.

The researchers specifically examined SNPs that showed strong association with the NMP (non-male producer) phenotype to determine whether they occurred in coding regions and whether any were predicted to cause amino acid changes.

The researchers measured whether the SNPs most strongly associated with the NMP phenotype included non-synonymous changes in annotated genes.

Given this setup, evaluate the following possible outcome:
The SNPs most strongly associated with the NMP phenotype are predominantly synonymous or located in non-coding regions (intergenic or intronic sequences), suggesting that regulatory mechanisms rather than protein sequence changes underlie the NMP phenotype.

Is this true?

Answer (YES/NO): NO